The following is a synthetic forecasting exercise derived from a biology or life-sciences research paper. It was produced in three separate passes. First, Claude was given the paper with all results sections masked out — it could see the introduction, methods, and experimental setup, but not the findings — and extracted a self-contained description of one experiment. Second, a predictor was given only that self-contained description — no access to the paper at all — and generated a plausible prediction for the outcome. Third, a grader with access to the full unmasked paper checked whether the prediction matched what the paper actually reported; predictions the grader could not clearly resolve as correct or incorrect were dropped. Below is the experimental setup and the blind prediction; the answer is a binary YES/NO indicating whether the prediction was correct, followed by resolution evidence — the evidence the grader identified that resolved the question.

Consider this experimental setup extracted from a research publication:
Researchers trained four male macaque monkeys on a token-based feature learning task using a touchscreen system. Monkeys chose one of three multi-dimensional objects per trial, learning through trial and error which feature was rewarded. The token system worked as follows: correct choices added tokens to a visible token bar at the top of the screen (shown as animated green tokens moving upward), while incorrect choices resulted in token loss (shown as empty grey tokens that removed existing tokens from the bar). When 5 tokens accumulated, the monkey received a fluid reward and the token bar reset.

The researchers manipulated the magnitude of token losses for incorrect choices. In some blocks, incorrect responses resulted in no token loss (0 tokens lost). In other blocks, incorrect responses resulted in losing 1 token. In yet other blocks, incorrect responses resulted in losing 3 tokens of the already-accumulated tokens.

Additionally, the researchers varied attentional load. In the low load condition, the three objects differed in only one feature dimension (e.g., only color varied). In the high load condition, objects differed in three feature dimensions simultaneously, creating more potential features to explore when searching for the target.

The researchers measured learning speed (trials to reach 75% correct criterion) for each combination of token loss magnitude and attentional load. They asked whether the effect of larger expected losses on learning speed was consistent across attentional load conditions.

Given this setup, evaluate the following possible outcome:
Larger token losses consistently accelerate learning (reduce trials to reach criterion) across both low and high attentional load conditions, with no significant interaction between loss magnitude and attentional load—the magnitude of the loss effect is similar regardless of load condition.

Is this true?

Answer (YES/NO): NO